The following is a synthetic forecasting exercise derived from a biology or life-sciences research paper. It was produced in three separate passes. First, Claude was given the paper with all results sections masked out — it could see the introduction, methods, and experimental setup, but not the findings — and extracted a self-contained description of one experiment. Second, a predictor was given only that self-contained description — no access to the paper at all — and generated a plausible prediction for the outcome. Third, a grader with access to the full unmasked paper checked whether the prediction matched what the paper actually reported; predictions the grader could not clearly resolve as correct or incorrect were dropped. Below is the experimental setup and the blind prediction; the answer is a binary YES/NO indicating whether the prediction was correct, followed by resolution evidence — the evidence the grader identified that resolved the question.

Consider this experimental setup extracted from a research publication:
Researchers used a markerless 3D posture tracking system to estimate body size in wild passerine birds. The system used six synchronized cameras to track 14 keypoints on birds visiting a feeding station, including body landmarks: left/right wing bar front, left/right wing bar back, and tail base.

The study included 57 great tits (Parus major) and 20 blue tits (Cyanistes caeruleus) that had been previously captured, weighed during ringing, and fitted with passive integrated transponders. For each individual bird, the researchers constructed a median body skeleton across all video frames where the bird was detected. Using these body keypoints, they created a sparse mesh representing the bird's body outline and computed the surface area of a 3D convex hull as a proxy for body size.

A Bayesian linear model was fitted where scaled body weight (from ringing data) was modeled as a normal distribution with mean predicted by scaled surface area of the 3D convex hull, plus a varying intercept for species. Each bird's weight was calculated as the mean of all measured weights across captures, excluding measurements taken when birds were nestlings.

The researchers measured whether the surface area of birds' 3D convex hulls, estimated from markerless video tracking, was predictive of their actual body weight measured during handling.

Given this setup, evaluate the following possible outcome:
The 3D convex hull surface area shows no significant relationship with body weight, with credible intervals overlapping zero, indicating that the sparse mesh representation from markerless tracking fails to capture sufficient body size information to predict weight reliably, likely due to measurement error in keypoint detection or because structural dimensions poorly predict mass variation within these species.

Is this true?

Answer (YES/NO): NO